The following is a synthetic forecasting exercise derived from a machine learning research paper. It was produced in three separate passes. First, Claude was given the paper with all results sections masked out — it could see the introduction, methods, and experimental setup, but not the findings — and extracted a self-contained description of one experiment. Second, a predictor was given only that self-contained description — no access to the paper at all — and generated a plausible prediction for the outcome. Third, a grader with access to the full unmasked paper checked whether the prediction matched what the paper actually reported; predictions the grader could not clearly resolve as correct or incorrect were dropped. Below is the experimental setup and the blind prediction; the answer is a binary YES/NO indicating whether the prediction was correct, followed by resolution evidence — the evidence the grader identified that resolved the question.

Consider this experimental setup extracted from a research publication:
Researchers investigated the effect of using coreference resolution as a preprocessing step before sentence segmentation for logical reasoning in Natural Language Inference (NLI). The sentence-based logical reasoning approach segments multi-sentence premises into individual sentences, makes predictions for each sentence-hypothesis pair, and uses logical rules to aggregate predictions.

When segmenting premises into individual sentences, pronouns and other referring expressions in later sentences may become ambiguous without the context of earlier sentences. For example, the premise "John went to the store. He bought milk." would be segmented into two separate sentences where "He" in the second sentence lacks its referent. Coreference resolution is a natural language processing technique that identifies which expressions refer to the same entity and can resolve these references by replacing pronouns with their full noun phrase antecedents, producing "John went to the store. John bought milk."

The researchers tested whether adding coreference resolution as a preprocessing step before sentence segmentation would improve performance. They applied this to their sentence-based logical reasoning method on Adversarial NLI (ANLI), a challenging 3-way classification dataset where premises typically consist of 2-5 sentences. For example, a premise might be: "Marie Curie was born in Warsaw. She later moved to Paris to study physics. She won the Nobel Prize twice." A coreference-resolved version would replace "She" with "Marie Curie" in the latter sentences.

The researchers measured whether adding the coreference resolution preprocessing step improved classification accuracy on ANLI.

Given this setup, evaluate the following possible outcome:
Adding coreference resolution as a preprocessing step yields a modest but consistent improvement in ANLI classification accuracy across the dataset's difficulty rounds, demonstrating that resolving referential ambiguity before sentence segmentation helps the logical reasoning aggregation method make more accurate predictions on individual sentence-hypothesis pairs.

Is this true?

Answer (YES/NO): NO